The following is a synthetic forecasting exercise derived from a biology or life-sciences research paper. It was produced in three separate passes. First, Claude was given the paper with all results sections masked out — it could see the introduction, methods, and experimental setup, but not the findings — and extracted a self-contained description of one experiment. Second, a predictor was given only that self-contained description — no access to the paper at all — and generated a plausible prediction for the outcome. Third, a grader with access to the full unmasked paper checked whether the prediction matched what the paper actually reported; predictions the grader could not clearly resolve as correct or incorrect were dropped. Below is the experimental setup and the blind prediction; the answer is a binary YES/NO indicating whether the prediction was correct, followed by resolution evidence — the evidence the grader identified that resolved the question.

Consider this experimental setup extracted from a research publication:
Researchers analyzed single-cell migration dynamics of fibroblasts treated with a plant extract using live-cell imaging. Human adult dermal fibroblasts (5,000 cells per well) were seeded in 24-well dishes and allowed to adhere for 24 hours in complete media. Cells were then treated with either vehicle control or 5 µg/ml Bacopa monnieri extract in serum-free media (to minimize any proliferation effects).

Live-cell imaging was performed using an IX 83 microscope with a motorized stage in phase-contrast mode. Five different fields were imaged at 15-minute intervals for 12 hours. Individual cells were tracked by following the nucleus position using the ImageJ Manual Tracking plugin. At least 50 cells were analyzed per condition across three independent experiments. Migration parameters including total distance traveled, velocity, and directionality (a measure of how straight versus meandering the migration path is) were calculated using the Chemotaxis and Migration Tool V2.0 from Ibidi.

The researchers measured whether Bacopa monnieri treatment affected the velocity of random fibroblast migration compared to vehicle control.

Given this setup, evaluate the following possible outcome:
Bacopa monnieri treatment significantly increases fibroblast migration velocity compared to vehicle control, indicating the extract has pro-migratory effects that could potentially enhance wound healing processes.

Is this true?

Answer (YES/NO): YES